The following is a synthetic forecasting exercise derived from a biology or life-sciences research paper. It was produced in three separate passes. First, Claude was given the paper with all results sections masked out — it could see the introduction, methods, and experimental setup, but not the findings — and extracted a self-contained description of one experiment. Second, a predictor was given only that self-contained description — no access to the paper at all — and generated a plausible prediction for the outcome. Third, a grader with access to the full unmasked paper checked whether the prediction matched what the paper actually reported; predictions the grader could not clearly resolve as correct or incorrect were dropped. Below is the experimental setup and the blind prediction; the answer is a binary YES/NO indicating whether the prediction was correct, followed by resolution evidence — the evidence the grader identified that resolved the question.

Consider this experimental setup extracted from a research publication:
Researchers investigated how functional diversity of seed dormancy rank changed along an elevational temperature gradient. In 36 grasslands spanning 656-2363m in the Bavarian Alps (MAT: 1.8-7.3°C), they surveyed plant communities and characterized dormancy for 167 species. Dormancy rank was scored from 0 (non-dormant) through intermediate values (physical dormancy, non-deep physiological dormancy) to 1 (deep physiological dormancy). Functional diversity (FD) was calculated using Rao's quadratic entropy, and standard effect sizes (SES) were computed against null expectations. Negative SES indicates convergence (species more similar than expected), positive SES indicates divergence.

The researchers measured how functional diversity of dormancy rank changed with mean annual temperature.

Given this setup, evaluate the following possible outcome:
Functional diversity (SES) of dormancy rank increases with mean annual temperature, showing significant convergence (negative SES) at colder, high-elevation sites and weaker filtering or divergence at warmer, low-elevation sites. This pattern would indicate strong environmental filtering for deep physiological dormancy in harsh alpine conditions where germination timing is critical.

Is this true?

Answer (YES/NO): YES